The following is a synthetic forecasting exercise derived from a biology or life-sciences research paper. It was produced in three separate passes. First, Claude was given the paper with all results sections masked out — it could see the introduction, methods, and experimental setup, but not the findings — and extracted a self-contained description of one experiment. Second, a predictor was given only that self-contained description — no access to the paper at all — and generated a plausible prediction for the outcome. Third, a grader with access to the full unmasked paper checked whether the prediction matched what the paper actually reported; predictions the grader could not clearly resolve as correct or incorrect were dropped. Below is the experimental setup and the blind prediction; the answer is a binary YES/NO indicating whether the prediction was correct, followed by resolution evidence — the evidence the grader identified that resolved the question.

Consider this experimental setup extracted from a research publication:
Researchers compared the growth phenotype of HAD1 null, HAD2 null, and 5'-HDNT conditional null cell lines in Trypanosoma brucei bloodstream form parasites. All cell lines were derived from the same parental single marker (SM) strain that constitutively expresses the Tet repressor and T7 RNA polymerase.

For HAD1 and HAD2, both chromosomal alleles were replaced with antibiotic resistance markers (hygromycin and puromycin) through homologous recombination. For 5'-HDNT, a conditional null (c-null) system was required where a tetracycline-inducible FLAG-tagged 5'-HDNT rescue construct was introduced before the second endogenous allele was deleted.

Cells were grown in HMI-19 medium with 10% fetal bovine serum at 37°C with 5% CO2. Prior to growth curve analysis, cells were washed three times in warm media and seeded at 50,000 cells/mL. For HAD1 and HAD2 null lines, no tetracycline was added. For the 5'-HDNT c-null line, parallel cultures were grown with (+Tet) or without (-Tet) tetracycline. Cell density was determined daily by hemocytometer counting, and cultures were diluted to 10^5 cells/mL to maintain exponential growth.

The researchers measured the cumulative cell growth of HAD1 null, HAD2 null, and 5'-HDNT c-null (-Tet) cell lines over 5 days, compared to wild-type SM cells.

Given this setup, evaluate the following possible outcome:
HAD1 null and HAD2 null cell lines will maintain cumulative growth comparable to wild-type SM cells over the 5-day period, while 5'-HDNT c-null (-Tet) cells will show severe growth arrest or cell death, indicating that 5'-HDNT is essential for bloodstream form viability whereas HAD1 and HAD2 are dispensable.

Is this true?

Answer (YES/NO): YES